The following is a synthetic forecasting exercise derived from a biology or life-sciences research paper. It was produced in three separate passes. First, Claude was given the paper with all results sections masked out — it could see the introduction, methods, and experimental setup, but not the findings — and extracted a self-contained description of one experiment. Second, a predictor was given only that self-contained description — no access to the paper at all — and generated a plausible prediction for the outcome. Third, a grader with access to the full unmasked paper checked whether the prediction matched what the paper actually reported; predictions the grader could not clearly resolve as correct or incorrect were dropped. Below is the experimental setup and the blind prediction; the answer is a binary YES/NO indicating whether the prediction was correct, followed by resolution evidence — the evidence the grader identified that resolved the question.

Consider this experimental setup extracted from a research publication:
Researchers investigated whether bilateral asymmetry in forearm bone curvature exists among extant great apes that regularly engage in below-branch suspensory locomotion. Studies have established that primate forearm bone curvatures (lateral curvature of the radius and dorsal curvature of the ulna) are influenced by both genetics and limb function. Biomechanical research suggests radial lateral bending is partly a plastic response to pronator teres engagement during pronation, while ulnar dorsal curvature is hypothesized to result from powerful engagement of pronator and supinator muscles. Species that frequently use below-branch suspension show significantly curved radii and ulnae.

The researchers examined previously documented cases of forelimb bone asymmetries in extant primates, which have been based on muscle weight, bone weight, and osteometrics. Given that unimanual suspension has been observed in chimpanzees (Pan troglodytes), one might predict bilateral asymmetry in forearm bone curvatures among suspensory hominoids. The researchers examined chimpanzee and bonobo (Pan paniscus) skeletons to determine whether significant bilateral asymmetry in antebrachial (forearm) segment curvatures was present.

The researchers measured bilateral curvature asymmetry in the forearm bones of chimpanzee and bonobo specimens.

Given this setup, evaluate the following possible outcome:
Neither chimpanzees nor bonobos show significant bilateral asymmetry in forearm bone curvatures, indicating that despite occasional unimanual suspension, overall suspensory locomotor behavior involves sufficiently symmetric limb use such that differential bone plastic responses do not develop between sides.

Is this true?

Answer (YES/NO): YES